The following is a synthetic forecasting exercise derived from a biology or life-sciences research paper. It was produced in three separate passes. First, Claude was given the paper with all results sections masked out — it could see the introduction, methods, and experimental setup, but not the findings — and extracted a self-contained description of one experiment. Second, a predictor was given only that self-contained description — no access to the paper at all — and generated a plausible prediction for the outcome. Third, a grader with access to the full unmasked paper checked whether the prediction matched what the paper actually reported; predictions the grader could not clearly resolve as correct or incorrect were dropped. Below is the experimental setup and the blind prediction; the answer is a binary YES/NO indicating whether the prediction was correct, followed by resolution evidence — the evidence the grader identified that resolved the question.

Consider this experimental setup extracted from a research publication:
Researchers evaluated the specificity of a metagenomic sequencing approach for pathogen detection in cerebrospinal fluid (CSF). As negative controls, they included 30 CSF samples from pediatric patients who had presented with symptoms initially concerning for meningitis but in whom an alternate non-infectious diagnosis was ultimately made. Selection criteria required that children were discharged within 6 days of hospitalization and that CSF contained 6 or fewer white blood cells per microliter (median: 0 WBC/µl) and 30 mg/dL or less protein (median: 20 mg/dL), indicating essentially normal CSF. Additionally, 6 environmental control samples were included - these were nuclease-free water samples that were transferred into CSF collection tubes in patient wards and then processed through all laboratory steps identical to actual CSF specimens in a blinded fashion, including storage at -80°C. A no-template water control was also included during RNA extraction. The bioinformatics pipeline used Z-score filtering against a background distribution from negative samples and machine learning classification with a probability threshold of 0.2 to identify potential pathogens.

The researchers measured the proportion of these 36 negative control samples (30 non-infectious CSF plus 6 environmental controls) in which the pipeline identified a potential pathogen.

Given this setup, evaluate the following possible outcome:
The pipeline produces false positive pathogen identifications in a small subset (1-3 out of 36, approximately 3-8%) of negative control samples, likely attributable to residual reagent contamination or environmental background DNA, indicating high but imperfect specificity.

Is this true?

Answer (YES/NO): NO